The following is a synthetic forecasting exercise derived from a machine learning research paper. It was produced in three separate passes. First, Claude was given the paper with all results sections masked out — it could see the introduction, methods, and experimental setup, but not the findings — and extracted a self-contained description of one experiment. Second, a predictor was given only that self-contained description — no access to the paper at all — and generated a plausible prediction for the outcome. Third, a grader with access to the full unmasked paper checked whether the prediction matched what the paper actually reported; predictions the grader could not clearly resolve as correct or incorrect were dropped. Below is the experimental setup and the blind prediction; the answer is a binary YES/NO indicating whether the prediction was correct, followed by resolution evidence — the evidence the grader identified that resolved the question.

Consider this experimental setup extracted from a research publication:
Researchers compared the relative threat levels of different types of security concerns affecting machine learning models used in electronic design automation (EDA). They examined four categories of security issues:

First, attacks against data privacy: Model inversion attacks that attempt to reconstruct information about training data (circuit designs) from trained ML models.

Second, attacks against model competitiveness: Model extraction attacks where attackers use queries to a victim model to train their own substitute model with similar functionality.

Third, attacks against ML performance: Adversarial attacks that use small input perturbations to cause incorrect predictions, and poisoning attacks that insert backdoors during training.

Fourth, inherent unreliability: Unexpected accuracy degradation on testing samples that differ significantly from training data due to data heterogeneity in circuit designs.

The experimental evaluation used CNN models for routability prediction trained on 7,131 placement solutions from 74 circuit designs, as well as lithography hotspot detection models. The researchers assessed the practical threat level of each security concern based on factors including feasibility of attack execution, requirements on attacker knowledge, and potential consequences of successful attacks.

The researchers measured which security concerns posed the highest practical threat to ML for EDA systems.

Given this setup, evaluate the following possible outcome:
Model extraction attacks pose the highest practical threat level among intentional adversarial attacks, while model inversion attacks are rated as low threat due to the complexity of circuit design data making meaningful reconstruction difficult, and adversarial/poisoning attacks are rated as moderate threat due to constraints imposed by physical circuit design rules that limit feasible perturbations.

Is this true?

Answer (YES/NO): NO